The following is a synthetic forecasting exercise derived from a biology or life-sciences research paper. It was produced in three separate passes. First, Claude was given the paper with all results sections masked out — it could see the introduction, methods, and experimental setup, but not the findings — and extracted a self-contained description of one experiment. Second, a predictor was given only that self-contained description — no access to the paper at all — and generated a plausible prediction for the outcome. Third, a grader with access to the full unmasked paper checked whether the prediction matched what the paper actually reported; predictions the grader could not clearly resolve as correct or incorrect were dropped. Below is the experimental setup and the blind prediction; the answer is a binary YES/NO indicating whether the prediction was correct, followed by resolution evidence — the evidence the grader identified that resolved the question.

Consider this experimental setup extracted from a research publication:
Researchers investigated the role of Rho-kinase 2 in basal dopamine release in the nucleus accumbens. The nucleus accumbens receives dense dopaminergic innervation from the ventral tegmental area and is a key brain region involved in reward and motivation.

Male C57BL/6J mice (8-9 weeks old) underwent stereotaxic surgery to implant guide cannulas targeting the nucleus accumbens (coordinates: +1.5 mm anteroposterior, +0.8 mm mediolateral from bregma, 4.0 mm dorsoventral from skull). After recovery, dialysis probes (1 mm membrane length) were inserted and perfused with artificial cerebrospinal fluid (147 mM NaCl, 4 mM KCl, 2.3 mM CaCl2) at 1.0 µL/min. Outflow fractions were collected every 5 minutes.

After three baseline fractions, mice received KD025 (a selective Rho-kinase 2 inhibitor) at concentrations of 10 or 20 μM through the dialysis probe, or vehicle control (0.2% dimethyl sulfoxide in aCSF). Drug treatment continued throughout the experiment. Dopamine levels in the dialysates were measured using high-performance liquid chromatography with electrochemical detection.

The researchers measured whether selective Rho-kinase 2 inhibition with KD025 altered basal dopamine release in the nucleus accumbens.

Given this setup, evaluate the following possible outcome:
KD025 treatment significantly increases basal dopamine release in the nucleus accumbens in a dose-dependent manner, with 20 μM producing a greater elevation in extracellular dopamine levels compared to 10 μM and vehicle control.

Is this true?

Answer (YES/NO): NO